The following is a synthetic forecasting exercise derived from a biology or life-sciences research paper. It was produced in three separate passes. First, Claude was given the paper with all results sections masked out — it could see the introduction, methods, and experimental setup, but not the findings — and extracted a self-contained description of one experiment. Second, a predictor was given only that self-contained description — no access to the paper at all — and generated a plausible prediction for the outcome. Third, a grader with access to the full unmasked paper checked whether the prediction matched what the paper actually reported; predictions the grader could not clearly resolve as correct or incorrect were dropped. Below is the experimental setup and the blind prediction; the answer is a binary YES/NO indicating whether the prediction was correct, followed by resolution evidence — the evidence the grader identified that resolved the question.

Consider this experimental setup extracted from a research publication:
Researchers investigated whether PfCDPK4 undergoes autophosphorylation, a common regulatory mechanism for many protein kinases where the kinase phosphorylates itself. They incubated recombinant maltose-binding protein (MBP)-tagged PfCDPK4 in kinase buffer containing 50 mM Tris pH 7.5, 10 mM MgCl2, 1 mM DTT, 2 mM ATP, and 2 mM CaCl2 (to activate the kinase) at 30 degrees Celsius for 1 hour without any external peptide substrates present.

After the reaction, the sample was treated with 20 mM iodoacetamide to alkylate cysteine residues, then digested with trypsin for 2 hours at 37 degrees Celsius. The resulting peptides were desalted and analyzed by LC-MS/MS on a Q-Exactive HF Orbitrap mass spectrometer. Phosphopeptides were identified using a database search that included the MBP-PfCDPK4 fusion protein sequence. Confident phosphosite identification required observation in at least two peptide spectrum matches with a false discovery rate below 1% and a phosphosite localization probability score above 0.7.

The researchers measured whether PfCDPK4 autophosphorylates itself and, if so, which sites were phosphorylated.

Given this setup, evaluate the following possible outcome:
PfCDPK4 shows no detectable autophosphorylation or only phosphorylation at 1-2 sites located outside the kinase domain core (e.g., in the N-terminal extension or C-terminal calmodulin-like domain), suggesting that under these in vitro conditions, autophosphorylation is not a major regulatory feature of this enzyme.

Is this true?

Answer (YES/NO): NO